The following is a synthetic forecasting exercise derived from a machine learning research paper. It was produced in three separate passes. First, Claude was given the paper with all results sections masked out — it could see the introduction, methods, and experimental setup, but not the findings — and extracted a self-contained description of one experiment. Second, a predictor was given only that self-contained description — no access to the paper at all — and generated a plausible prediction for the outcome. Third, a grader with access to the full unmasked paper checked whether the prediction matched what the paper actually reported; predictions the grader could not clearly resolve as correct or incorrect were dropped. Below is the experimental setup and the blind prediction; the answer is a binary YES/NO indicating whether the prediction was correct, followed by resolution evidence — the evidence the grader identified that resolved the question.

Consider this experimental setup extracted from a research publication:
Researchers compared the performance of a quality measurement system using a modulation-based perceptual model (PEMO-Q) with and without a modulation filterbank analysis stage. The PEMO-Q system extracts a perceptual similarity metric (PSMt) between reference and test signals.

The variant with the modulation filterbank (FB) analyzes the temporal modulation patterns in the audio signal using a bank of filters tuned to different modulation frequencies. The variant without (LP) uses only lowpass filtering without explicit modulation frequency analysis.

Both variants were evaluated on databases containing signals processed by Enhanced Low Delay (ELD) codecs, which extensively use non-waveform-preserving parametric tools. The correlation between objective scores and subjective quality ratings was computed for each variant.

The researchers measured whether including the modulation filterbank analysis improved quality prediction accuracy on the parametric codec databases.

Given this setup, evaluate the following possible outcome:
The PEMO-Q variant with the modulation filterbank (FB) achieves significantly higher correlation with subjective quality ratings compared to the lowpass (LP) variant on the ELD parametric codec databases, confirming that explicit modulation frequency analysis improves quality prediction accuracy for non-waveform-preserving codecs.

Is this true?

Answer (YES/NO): YES